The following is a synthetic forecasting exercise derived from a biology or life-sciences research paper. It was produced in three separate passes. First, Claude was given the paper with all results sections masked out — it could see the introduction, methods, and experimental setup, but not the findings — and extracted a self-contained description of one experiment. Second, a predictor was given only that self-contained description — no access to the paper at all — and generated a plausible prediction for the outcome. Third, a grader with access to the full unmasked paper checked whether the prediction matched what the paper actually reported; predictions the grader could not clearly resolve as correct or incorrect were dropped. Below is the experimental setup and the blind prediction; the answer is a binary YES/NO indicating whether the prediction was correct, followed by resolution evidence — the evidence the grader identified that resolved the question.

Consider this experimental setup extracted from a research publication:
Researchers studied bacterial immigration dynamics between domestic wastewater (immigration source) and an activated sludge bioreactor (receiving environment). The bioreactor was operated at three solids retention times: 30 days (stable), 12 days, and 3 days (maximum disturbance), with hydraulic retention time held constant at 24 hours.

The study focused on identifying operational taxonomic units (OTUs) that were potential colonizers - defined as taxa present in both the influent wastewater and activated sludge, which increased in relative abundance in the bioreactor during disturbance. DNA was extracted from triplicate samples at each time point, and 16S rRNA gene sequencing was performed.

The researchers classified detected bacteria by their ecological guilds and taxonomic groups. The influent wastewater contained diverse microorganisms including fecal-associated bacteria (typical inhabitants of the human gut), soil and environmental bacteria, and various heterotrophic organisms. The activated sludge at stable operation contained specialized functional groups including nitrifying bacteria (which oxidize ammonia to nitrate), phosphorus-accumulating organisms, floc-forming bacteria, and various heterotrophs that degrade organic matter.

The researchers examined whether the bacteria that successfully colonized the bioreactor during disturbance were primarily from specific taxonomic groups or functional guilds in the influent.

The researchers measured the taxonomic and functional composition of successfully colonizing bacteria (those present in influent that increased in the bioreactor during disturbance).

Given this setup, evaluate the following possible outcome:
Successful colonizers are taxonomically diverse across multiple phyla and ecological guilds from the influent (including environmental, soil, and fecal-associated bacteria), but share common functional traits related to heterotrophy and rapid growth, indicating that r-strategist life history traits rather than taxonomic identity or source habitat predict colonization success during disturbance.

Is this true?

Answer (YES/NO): YES